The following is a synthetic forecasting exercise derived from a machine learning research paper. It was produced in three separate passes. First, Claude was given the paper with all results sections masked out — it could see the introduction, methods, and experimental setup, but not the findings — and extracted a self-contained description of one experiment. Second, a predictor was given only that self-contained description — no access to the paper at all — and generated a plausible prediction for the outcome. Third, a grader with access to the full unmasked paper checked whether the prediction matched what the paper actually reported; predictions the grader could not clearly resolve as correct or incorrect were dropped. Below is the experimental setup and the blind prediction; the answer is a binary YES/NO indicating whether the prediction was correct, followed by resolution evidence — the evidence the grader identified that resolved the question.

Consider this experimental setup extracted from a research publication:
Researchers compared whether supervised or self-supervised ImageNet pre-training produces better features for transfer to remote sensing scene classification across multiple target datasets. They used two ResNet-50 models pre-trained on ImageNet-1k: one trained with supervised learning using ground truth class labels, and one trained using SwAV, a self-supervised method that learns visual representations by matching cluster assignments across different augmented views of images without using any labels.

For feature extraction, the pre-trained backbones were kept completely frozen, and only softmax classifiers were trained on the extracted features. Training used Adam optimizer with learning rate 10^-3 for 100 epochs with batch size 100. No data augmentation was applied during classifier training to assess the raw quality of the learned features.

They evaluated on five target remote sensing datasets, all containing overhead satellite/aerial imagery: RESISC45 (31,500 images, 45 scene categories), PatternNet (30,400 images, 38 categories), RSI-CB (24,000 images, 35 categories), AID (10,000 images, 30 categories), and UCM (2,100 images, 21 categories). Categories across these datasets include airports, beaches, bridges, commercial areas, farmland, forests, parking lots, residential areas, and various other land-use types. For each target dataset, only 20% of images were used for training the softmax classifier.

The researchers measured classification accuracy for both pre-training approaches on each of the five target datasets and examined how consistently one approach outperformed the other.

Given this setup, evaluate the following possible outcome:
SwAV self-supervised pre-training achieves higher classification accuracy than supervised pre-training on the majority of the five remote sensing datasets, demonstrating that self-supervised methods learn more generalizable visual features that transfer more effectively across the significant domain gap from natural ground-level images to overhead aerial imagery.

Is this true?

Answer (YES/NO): YES